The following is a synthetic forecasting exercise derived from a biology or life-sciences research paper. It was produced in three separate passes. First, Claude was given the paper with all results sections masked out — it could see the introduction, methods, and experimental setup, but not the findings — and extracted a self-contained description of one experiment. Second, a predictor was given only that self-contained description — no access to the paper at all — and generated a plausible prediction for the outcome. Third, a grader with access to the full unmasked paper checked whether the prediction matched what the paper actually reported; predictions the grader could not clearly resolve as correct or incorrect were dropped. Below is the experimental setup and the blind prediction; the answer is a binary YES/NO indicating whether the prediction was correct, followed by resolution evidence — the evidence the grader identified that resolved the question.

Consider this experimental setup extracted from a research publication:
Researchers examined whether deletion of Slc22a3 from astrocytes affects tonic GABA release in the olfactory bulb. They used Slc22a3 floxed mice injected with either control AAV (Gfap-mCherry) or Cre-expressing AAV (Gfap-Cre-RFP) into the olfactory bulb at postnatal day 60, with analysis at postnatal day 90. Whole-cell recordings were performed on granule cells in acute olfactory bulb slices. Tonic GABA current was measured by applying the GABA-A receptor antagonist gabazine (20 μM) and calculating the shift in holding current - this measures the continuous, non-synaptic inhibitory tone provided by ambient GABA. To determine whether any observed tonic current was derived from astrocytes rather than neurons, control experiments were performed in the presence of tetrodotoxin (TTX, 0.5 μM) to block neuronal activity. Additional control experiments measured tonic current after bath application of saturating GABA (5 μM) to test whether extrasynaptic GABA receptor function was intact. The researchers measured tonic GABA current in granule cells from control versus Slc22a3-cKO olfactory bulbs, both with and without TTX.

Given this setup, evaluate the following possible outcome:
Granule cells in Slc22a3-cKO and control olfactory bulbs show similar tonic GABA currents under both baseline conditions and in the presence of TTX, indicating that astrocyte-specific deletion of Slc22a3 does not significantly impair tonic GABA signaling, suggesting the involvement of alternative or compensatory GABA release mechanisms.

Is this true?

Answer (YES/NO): NO